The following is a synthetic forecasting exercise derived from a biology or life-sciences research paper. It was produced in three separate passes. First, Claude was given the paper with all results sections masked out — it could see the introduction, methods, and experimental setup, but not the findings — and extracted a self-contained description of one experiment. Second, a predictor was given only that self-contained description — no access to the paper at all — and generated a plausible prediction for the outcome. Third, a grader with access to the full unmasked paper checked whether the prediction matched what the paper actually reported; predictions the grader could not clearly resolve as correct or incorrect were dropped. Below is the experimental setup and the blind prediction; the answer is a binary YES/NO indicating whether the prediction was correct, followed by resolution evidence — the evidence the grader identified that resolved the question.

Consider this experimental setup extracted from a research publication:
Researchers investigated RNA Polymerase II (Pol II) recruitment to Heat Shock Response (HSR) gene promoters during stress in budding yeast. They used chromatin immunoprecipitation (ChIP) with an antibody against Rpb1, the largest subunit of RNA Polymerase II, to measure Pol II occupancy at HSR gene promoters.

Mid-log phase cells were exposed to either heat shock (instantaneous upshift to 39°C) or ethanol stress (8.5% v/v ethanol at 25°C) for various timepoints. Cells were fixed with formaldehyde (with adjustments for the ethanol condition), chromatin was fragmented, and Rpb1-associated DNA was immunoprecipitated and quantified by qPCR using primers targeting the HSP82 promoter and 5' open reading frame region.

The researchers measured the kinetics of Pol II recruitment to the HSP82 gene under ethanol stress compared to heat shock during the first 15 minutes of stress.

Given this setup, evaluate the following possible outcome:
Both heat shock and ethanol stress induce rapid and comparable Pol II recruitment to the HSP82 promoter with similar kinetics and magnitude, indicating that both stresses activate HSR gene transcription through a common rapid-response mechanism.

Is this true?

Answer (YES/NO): NO